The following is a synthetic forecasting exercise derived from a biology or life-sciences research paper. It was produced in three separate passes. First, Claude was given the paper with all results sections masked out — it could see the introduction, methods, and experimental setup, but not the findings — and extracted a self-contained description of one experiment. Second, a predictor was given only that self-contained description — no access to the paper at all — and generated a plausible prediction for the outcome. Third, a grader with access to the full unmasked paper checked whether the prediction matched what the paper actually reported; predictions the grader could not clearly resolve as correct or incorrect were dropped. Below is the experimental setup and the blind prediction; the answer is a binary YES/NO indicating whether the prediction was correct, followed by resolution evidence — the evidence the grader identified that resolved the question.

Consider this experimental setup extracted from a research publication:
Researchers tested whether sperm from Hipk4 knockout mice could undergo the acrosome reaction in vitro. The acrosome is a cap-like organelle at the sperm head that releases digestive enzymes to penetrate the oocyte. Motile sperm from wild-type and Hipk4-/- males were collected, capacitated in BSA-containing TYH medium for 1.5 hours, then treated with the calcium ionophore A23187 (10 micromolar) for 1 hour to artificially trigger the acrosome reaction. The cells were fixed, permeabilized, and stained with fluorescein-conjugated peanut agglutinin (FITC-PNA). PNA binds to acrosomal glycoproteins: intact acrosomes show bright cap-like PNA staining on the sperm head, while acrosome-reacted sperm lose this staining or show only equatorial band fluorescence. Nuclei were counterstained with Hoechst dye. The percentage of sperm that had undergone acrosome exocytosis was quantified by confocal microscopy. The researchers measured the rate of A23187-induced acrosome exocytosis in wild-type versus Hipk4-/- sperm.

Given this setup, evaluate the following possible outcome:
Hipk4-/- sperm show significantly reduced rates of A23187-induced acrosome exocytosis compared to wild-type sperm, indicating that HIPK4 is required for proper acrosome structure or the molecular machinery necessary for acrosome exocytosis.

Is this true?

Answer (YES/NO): NO